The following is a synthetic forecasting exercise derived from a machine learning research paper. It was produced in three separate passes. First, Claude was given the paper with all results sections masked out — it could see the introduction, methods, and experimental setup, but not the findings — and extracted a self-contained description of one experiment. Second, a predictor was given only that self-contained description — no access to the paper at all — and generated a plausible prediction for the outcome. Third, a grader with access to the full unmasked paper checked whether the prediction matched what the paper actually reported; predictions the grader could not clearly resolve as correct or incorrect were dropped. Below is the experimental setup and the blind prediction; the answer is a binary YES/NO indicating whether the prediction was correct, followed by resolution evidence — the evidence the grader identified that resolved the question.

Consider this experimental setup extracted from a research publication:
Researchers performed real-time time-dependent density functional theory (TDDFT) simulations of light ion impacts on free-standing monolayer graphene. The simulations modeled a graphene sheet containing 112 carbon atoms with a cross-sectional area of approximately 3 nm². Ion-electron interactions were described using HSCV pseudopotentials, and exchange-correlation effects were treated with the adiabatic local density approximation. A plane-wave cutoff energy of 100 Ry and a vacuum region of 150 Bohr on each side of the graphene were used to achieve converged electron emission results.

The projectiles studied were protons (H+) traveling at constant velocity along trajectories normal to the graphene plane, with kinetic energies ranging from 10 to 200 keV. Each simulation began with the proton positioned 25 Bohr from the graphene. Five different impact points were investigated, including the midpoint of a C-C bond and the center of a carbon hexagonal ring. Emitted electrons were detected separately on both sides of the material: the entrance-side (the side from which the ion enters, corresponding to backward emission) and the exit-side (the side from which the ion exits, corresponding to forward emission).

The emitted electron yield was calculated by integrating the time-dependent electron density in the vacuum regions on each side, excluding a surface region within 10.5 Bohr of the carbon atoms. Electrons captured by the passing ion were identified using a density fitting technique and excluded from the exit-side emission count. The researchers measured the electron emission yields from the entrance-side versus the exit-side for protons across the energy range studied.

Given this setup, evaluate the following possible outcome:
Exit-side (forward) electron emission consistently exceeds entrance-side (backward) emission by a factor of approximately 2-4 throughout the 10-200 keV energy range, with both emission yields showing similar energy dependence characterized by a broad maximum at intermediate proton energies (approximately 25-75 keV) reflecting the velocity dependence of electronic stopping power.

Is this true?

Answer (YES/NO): NO